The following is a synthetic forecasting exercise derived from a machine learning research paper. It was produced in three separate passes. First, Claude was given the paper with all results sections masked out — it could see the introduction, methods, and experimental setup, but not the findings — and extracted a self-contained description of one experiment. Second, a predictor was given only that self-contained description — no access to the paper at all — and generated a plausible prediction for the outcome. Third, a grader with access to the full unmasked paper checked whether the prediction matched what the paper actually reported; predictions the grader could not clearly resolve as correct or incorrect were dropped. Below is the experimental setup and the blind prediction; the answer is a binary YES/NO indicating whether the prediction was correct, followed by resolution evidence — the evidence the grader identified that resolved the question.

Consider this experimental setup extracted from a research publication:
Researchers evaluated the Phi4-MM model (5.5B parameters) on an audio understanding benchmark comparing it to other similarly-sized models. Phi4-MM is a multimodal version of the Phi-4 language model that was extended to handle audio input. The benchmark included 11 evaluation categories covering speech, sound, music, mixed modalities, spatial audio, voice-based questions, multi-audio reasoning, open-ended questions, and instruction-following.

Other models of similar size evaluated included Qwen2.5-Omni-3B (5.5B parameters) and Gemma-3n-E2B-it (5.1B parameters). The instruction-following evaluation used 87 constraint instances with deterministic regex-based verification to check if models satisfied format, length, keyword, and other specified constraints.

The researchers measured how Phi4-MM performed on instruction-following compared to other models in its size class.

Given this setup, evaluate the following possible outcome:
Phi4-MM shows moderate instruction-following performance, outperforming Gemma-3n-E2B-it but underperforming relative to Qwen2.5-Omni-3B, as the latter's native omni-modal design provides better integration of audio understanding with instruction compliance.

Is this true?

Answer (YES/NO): NO